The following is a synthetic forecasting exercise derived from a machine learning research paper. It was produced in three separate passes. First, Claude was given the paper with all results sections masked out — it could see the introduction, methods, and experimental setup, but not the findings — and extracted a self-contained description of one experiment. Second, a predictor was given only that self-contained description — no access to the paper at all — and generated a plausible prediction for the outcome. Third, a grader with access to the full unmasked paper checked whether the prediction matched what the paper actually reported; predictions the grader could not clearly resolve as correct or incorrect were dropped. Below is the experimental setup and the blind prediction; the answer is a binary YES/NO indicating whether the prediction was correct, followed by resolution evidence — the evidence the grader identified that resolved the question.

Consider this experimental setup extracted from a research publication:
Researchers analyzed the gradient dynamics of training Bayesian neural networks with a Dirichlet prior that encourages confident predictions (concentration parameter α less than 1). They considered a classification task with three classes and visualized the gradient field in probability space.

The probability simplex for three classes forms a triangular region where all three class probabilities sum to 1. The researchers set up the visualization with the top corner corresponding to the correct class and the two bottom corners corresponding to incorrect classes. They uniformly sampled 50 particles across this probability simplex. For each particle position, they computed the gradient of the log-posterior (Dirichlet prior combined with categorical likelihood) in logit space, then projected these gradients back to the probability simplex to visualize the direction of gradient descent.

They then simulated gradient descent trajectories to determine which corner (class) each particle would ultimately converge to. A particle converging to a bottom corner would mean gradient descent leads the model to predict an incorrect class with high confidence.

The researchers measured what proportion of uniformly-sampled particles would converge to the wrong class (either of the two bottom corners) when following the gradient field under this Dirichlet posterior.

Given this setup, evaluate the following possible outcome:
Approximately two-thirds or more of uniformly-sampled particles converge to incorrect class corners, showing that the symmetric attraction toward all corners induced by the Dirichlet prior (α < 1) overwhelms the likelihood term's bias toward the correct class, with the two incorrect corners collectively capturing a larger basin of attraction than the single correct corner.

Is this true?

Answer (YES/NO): NO